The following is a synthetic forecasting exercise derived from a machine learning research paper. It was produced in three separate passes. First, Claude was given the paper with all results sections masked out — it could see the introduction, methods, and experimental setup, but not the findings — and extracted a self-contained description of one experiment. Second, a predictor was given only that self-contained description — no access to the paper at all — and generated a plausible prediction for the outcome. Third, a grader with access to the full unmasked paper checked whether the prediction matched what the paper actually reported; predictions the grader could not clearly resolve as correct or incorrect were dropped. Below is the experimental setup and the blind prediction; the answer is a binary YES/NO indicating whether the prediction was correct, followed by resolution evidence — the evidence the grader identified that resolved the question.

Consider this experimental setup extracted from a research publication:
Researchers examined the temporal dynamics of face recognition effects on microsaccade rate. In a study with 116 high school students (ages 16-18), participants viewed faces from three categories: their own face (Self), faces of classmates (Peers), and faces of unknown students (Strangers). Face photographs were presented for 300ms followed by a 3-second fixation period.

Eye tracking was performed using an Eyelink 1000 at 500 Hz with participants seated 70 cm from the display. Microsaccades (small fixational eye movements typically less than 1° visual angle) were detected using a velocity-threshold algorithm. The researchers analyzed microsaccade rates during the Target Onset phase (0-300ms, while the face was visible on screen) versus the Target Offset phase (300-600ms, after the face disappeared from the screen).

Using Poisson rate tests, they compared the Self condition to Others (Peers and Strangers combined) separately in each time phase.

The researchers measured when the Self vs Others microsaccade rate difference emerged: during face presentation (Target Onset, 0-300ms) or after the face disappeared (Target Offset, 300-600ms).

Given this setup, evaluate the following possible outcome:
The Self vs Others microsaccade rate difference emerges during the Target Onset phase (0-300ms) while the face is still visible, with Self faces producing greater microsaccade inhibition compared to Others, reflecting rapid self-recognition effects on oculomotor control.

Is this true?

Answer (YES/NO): NO